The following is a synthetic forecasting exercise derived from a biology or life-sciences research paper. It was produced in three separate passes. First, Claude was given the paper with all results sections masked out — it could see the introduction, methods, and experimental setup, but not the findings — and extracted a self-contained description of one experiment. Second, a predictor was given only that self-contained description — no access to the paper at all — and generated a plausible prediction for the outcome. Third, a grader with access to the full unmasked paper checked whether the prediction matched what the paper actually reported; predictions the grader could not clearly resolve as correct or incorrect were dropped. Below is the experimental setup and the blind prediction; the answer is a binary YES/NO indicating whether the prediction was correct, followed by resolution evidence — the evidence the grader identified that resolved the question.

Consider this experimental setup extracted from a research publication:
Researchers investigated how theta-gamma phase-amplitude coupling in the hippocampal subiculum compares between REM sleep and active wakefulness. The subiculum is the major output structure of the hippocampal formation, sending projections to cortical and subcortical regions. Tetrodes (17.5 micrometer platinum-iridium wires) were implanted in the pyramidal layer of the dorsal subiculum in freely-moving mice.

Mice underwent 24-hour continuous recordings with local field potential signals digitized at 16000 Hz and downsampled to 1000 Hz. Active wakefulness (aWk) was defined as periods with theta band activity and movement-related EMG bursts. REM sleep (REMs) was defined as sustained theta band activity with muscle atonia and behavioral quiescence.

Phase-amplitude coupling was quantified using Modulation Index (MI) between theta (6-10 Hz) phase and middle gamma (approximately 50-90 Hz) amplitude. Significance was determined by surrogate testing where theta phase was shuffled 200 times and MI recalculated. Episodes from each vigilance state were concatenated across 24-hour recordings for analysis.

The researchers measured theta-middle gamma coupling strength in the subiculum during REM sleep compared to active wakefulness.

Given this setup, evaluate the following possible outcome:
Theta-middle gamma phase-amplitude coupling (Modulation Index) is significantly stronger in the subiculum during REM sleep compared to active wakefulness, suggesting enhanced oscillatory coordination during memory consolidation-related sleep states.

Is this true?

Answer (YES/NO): YES